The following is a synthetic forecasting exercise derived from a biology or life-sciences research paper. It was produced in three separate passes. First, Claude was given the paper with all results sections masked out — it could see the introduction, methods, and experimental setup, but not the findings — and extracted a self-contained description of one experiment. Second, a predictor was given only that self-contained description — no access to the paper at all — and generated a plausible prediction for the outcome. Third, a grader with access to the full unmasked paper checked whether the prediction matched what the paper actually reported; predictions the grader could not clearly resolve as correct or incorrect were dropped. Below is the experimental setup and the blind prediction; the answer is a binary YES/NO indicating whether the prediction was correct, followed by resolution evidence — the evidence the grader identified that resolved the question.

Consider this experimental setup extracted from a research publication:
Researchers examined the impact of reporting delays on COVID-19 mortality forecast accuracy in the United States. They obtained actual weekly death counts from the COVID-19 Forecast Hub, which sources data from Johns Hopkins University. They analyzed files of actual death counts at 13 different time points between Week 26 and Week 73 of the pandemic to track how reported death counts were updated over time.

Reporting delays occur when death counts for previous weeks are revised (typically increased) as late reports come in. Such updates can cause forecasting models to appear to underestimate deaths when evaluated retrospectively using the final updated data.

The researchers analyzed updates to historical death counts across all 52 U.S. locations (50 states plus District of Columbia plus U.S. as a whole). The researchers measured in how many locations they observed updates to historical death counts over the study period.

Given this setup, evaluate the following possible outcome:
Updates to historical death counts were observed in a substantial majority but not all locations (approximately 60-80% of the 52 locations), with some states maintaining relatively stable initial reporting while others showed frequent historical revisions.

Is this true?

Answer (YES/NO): NO